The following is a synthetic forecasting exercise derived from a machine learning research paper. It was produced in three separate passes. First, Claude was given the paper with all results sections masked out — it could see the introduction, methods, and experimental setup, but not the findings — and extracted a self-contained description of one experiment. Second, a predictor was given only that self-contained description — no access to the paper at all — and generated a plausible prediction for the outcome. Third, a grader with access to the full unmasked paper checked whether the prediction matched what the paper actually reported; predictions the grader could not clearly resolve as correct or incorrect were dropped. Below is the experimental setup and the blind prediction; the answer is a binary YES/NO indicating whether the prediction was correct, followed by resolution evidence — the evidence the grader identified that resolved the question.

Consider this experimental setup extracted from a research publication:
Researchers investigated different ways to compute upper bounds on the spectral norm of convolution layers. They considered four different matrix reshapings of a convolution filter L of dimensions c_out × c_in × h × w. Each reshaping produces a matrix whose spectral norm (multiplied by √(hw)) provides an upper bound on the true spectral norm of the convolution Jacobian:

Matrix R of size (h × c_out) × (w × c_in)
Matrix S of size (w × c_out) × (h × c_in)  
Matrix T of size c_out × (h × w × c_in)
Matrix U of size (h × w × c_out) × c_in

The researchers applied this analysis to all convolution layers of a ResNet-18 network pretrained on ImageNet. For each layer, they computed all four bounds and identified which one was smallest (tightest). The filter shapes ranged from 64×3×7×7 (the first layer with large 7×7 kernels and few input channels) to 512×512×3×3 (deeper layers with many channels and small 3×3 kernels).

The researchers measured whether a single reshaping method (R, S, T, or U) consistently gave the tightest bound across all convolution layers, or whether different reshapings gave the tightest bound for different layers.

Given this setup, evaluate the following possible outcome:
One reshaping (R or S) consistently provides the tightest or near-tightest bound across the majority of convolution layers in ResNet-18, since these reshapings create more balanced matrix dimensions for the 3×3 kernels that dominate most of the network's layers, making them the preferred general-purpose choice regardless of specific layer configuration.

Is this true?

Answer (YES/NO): NO